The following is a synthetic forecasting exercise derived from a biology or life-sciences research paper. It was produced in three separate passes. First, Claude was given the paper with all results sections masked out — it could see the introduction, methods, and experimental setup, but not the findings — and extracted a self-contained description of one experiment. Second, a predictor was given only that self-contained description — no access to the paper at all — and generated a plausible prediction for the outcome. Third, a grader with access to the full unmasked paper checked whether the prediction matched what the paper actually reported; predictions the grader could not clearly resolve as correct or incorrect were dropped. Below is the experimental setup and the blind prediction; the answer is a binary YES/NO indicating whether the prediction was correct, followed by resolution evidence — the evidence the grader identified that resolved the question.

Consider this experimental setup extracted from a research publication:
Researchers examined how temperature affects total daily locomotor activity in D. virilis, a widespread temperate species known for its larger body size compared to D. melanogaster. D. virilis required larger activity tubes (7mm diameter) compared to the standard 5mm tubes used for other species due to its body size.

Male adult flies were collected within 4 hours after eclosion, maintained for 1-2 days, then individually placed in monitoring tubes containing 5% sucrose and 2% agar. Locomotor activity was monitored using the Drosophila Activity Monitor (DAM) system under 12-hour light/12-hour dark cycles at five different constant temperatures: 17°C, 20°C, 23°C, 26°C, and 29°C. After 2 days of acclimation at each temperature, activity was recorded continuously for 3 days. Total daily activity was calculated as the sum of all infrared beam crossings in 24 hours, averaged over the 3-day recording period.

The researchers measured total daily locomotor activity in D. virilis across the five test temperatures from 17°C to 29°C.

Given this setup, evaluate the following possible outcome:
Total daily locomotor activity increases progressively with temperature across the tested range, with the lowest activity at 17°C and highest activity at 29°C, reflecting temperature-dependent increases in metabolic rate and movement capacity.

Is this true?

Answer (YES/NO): NO